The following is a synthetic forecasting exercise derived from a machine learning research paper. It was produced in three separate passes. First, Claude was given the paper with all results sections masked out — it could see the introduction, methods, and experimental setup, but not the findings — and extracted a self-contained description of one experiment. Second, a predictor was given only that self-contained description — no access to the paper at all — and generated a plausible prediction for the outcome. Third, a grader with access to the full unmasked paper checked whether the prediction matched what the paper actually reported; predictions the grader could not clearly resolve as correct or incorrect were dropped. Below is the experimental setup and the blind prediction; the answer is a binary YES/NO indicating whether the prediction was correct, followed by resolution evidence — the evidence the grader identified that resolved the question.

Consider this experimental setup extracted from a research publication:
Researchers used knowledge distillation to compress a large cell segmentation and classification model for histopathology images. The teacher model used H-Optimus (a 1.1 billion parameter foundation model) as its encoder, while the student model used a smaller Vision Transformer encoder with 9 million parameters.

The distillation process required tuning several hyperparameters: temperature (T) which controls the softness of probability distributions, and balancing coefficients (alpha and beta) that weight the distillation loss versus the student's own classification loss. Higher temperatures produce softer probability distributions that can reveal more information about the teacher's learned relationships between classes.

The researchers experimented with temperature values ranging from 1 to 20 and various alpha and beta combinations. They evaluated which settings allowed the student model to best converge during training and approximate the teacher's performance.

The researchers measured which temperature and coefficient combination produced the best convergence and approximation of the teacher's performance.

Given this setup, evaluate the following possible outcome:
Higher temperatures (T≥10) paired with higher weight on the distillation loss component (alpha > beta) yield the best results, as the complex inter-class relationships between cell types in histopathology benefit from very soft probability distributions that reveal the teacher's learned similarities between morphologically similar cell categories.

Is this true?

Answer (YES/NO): NO